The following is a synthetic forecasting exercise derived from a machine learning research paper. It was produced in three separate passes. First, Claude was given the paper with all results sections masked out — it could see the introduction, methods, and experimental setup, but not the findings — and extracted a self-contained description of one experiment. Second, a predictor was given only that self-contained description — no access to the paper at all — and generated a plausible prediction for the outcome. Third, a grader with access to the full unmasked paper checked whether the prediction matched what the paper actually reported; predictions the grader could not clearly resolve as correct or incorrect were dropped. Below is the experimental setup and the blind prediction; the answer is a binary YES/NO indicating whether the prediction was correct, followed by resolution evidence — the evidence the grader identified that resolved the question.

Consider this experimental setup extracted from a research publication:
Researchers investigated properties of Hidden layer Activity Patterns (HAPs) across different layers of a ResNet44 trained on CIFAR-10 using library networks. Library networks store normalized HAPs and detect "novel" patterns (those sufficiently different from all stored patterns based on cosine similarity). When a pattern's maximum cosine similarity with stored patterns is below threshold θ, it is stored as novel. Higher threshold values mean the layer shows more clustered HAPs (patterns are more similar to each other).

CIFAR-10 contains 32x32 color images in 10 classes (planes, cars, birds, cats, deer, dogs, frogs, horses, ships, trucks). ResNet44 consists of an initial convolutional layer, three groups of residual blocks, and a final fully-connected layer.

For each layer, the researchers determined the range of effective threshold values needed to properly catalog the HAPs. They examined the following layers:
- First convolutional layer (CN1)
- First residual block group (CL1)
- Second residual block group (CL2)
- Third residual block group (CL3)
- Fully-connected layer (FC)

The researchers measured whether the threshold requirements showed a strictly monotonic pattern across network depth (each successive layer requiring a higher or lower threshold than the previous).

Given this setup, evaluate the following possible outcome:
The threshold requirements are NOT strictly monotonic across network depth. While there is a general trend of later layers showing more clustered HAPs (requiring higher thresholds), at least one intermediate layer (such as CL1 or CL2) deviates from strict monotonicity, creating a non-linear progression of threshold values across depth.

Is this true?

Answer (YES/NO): YES